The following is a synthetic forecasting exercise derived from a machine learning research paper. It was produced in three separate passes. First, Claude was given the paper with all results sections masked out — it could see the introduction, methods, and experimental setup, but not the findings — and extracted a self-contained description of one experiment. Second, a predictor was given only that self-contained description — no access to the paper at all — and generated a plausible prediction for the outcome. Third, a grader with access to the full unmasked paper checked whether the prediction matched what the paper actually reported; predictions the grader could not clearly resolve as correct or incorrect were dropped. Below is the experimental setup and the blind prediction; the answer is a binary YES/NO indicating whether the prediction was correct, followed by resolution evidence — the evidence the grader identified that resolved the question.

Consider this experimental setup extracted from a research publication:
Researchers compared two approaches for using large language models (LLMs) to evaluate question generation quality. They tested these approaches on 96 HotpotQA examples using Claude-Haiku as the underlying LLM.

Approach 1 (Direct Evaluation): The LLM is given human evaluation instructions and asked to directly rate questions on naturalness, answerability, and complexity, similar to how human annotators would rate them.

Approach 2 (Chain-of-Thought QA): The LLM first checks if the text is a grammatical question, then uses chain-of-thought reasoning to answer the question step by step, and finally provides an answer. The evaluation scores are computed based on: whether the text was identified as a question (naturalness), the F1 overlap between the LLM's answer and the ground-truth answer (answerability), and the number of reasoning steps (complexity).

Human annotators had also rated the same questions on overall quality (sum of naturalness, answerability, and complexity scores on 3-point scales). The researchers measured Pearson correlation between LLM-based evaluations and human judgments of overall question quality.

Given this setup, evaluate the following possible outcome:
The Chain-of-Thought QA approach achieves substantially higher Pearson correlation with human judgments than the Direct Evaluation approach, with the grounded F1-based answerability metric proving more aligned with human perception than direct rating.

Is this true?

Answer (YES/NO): YES